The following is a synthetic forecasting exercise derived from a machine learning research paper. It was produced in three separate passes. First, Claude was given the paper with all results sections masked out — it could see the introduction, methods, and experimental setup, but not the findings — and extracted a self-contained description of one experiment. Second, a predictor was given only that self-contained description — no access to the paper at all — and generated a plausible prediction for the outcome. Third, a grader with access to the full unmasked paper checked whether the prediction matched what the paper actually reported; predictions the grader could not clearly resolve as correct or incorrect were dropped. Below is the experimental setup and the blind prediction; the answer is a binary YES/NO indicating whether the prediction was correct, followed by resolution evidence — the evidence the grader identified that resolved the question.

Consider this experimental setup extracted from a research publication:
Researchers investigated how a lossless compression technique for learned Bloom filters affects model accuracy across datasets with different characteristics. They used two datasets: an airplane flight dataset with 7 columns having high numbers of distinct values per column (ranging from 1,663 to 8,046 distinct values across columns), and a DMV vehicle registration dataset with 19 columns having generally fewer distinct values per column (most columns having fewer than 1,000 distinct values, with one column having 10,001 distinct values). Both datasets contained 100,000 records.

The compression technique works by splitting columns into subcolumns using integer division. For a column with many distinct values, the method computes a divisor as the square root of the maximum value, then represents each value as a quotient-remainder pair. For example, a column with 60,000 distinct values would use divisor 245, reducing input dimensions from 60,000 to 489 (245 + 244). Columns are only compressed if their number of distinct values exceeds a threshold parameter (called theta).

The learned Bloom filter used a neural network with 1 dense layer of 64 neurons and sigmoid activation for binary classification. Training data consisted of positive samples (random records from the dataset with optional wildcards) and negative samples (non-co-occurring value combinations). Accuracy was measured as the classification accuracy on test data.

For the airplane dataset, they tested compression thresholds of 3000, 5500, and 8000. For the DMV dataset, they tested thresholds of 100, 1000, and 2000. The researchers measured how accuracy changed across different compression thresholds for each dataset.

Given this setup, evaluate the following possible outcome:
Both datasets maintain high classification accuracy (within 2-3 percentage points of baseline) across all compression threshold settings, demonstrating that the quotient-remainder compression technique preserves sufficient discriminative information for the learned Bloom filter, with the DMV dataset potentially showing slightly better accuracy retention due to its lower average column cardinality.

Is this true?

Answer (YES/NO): YES